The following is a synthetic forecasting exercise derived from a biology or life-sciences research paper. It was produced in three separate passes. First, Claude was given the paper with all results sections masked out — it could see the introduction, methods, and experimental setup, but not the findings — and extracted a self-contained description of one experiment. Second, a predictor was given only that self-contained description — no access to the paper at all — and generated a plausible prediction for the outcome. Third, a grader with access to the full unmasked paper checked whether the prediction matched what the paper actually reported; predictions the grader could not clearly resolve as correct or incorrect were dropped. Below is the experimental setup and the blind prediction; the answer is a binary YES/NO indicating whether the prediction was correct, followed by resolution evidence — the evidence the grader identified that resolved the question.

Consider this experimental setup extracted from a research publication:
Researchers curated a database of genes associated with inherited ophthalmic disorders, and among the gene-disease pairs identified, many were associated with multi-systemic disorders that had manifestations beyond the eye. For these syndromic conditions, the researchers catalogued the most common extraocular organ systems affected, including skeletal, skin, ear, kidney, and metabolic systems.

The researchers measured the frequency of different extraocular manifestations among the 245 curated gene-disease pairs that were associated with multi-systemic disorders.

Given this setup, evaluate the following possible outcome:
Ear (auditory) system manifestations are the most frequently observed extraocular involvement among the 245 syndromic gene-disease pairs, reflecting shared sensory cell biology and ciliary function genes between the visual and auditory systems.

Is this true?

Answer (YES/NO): NO